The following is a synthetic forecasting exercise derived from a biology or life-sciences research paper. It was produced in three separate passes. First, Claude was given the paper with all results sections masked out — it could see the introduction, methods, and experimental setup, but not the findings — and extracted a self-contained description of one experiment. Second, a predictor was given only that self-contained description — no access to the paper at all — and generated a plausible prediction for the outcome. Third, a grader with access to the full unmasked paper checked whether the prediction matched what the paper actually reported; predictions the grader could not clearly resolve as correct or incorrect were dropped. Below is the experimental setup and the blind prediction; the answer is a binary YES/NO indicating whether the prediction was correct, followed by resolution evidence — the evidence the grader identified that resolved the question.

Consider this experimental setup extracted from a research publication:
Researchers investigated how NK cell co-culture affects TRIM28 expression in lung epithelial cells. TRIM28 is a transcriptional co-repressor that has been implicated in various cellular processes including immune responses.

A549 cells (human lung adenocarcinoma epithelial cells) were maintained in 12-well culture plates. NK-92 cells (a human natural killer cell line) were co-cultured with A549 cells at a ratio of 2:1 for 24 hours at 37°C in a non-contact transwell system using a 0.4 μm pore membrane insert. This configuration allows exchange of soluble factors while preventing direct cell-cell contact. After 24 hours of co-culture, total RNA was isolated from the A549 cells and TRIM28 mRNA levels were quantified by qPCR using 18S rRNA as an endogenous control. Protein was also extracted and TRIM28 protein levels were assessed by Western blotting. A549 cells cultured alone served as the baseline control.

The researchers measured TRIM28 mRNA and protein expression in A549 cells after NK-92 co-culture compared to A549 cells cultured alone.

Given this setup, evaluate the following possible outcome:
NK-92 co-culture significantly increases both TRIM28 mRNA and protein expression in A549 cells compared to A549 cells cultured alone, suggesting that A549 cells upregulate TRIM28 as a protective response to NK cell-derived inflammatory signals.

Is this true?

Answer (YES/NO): NO